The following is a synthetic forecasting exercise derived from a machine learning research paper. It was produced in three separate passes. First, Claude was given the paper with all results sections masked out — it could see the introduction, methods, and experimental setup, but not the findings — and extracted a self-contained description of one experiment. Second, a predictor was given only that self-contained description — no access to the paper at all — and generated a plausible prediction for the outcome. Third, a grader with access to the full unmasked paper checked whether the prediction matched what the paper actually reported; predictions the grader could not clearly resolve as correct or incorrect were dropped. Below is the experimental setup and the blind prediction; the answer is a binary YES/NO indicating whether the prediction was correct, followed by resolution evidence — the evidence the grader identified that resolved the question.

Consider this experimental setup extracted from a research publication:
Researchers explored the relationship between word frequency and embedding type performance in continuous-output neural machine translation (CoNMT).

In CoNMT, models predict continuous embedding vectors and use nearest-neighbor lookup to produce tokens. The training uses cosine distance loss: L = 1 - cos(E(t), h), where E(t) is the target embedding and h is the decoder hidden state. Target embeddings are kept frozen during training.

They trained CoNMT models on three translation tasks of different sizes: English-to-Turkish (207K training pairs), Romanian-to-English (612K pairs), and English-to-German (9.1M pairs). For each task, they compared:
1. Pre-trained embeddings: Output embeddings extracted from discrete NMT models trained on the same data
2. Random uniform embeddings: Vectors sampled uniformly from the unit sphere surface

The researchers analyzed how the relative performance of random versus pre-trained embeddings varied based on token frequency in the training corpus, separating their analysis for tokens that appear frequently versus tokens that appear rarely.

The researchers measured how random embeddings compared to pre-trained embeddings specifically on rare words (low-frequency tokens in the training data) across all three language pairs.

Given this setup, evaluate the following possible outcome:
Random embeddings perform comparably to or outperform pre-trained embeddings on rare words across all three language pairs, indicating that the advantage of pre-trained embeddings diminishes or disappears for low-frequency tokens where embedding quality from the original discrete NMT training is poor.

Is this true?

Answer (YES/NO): YES